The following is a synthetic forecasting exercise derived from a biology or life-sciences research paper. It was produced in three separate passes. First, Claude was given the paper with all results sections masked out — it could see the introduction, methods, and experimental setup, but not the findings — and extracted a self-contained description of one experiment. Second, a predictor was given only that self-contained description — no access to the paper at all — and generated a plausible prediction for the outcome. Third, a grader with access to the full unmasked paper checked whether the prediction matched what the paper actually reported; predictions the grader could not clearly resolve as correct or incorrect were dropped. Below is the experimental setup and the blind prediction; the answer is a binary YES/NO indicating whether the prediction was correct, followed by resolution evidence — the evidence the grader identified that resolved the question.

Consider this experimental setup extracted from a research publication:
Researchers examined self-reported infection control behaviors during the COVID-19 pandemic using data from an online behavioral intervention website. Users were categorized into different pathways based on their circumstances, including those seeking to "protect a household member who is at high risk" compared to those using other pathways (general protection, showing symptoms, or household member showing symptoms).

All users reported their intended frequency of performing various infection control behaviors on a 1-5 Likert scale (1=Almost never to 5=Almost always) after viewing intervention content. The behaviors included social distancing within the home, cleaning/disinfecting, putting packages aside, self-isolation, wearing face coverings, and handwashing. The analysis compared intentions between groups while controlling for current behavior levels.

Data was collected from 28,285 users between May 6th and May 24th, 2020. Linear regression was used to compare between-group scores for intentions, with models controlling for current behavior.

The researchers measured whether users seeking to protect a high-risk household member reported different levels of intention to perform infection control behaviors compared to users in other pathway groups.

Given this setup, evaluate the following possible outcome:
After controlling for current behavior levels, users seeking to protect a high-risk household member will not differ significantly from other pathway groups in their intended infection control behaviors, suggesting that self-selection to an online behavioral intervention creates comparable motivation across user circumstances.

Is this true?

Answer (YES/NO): NO